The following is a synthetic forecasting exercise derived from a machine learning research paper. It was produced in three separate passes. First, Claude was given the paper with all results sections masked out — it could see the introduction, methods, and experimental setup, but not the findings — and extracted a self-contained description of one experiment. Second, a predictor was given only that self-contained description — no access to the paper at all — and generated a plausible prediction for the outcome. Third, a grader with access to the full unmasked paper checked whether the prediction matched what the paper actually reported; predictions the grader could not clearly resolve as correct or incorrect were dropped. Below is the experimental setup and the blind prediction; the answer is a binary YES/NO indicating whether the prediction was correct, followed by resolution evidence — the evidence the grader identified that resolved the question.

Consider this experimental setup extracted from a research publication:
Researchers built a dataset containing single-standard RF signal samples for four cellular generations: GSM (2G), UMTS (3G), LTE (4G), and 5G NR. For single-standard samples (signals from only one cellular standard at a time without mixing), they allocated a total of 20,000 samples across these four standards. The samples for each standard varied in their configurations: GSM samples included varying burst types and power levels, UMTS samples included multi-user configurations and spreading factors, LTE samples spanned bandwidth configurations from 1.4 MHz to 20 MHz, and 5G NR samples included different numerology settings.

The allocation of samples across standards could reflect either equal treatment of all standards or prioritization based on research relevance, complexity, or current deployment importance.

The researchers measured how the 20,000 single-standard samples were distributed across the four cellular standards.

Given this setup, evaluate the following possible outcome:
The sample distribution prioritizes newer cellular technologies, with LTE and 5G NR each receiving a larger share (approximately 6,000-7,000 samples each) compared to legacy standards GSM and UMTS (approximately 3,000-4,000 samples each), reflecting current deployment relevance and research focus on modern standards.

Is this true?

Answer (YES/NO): NO